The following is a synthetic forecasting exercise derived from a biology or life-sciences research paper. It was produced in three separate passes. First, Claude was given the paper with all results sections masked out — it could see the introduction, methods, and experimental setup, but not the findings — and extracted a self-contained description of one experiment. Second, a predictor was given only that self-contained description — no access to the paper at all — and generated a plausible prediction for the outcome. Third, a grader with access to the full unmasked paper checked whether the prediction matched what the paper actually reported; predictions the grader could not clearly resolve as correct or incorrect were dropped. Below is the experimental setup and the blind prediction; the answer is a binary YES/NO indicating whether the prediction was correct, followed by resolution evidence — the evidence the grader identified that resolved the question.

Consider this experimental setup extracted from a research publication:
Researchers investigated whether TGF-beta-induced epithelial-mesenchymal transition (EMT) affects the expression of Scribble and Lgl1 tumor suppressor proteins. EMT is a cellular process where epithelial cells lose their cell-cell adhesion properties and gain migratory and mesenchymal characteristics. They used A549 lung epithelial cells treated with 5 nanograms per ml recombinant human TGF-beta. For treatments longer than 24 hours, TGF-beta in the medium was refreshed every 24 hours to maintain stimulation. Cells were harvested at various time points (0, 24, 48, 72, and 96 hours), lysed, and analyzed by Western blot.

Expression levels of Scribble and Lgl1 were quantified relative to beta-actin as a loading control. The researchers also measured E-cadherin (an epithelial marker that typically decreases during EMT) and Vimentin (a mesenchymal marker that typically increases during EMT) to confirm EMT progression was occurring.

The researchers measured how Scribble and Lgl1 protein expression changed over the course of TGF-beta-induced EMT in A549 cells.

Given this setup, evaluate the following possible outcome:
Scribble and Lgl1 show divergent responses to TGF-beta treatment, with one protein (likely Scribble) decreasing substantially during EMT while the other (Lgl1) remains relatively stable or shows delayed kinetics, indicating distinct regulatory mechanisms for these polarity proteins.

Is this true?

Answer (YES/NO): NO